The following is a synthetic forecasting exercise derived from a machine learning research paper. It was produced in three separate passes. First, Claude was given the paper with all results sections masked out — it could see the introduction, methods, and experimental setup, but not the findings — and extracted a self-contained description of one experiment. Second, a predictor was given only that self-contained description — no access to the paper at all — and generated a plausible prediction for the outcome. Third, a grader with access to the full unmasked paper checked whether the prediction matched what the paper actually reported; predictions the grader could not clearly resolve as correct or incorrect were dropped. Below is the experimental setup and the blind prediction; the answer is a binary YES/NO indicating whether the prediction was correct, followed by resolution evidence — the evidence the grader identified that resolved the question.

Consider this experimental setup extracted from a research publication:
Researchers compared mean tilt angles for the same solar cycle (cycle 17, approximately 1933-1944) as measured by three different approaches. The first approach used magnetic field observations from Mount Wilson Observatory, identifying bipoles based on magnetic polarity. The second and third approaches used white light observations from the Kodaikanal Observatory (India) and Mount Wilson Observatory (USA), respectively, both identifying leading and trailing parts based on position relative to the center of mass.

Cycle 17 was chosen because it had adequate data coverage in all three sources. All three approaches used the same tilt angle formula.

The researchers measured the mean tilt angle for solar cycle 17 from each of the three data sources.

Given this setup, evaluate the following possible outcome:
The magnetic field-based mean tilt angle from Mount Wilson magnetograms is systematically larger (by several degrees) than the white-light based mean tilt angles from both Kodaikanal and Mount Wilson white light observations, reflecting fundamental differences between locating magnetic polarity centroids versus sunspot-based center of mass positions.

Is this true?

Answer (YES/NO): NO